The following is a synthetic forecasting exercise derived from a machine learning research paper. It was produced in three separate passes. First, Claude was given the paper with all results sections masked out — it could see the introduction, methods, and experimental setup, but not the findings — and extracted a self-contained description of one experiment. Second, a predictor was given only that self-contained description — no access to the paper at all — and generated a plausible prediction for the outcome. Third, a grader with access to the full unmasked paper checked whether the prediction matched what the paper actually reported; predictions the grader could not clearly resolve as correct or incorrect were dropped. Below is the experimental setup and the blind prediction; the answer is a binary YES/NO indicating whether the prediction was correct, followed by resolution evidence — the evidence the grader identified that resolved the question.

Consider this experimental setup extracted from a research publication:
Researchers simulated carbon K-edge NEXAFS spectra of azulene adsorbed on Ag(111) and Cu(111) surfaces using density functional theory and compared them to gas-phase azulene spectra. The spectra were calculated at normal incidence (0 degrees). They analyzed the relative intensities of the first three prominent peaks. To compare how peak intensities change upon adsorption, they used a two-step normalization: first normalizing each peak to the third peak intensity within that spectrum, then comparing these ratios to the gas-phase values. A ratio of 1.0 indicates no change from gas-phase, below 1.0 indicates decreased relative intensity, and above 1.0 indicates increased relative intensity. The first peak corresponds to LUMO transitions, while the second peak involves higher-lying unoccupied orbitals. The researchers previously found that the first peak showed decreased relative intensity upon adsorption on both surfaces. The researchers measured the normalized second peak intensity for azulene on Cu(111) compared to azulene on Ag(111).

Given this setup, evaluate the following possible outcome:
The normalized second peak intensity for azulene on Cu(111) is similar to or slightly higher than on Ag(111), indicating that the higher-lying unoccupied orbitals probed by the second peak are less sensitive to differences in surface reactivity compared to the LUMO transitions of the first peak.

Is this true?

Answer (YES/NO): NO